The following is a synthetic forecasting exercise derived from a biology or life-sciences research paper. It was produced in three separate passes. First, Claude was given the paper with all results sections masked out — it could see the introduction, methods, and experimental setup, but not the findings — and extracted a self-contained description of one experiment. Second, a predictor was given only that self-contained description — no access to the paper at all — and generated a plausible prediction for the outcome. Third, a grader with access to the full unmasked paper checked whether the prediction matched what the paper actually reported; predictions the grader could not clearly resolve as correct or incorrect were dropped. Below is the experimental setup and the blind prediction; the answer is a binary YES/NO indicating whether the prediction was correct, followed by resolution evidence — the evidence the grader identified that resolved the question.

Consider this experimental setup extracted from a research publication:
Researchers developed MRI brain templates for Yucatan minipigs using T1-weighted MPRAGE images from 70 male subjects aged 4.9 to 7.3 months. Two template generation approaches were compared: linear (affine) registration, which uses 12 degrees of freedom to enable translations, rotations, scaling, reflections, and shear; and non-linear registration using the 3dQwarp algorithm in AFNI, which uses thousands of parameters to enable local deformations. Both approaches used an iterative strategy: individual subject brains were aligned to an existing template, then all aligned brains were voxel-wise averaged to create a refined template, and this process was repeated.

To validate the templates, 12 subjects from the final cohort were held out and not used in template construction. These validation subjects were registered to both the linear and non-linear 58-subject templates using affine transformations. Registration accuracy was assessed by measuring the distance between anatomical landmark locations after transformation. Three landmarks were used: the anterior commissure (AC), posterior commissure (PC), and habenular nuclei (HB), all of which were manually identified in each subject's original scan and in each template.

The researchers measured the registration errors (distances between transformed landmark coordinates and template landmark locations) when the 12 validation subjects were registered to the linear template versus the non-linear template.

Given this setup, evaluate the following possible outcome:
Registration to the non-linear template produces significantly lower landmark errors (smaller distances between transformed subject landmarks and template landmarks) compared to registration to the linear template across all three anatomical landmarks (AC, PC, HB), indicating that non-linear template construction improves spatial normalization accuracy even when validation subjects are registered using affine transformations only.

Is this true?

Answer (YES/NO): NO